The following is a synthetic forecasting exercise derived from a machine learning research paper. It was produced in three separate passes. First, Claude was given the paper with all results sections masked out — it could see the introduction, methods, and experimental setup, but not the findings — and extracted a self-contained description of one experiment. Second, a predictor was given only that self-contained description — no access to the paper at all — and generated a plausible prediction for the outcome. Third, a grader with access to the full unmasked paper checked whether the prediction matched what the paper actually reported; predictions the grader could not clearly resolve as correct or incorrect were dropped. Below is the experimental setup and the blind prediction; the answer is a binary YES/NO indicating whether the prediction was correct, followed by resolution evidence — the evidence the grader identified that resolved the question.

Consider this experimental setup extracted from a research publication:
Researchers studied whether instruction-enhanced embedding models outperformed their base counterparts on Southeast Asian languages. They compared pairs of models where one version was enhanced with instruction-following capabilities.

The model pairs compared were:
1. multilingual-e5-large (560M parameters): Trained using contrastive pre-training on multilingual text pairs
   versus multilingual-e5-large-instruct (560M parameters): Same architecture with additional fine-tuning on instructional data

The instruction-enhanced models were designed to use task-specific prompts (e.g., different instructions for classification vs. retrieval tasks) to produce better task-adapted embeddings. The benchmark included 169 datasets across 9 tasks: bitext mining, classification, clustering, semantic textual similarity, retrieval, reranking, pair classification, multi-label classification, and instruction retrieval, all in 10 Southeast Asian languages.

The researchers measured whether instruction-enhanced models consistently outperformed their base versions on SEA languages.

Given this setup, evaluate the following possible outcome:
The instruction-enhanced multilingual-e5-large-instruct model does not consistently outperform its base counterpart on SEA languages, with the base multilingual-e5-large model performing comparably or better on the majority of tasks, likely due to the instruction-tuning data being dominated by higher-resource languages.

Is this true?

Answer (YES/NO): NO